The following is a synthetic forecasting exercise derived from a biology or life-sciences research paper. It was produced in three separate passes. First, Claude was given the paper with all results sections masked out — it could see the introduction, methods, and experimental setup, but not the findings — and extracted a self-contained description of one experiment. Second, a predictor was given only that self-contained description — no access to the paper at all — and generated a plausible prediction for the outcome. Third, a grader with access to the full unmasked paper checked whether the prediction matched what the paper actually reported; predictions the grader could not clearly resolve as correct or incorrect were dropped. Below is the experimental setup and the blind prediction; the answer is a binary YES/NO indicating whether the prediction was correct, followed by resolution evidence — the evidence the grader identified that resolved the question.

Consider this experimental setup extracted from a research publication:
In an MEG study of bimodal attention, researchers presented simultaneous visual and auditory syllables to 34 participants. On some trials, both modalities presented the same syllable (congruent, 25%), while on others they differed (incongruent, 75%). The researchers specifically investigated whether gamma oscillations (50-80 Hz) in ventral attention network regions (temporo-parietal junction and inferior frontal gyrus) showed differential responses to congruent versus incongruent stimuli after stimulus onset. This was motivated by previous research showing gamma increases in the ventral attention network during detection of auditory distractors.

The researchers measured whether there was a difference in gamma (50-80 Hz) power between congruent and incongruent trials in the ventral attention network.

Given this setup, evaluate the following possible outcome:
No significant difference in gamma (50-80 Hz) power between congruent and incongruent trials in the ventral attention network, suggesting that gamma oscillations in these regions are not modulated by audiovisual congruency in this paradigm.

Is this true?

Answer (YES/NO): YES